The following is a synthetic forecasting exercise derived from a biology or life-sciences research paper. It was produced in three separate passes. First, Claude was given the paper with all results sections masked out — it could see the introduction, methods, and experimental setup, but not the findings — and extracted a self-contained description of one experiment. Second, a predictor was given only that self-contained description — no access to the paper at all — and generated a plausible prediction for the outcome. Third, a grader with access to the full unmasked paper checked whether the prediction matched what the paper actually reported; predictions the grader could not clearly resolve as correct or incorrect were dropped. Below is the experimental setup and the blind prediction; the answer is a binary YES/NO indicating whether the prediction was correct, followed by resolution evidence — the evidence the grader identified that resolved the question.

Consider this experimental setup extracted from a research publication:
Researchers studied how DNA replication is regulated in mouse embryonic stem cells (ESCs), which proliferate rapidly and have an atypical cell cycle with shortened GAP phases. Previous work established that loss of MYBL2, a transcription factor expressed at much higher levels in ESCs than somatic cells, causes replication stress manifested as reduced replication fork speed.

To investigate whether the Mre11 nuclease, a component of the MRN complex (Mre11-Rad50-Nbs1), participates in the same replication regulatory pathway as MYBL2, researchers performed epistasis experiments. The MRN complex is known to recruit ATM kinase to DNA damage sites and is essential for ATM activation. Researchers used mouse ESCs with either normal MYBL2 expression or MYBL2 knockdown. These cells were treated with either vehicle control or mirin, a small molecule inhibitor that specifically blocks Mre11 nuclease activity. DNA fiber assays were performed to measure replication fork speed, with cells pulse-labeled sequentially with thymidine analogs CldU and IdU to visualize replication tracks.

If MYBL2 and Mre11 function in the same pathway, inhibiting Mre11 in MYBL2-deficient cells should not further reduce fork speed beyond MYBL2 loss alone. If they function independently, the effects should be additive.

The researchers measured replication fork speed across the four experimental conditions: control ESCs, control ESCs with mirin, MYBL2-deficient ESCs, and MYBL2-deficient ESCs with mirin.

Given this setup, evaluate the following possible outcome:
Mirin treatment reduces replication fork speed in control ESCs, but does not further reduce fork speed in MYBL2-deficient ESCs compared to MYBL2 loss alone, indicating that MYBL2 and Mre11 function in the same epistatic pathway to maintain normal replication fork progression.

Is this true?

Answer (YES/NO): YES